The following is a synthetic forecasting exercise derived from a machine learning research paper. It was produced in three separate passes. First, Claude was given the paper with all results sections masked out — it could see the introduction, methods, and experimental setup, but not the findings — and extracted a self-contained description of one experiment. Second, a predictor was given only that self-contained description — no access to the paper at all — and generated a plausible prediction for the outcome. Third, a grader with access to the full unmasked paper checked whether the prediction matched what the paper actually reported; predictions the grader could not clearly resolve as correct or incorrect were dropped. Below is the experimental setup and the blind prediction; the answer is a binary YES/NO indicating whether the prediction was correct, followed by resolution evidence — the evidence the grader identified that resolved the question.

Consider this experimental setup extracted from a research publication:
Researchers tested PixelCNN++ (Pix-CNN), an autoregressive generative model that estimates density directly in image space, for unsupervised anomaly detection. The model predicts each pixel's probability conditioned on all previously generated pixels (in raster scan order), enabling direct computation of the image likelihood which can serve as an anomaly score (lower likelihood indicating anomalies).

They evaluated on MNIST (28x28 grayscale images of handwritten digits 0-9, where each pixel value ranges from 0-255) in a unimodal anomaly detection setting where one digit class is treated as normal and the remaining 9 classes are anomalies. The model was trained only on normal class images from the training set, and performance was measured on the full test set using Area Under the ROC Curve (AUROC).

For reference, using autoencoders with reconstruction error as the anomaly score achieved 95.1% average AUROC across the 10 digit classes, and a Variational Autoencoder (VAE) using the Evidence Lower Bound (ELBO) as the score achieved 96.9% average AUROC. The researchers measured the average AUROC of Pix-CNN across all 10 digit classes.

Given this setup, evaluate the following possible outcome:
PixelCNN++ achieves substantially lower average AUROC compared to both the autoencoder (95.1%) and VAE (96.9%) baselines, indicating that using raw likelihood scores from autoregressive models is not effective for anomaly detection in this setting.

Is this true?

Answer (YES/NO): YES